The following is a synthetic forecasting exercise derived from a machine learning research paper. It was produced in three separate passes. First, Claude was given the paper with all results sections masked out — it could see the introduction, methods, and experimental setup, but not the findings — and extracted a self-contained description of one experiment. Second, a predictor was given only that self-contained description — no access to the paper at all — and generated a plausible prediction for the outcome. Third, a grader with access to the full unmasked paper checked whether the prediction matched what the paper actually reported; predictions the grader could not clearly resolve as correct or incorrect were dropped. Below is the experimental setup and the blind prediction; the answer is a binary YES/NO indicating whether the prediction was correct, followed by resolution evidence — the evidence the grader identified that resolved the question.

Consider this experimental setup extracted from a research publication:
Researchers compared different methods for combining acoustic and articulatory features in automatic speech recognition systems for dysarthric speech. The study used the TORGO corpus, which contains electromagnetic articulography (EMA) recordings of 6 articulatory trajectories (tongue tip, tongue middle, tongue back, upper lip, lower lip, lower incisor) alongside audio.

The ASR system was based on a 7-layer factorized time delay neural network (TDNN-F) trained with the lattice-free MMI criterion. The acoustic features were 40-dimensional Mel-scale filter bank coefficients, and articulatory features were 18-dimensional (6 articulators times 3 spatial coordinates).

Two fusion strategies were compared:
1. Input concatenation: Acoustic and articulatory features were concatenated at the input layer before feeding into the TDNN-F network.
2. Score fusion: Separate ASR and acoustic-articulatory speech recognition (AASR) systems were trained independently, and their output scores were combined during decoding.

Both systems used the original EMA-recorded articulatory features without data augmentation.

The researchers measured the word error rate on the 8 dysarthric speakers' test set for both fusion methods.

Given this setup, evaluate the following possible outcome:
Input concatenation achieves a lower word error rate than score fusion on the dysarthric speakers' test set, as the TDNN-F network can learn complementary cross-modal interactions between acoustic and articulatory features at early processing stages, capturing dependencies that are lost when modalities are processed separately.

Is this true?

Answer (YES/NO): NO